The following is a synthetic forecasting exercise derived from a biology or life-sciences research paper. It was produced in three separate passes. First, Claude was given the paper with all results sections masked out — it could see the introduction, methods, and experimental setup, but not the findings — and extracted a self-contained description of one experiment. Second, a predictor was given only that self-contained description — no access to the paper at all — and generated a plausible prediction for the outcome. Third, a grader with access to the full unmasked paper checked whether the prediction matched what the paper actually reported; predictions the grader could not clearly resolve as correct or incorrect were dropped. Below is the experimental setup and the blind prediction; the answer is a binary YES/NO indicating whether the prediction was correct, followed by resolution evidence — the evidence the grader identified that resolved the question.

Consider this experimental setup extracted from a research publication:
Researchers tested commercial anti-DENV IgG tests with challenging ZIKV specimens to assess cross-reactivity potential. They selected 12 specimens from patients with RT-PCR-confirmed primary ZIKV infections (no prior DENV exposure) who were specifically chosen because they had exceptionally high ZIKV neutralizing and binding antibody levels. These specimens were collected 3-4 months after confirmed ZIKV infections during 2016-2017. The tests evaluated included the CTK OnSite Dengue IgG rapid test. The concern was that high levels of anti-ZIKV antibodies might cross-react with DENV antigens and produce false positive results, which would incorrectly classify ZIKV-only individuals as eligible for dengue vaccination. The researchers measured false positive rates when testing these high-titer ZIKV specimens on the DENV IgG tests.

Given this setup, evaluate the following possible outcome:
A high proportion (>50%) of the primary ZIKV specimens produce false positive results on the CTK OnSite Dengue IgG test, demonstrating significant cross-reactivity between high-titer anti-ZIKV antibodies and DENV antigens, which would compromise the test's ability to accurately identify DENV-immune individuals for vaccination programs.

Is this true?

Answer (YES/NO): NO